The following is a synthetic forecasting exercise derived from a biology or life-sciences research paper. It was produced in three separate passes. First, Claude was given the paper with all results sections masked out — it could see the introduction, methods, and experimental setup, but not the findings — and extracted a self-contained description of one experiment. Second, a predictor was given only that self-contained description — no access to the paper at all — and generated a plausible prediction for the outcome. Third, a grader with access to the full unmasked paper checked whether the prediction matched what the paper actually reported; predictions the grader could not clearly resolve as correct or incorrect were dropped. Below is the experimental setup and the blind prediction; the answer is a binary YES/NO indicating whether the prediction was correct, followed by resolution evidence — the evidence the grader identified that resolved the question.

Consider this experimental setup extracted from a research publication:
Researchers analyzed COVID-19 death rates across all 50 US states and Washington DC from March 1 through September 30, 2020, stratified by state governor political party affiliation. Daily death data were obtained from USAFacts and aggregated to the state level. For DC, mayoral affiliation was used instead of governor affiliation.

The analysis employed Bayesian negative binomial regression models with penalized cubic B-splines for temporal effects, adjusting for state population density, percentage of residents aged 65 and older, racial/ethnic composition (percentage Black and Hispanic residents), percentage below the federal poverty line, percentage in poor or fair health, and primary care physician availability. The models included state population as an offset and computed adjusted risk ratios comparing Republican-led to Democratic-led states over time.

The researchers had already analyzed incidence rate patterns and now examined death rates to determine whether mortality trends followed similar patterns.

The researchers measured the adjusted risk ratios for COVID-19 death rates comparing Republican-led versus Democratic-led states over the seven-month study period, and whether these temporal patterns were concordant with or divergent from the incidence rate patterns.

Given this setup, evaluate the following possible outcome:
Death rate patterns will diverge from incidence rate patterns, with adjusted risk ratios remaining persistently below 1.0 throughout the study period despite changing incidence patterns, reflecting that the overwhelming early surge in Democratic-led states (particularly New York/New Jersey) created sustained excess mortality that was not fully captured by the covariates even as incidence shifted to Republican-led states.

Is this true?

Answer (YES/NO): NO